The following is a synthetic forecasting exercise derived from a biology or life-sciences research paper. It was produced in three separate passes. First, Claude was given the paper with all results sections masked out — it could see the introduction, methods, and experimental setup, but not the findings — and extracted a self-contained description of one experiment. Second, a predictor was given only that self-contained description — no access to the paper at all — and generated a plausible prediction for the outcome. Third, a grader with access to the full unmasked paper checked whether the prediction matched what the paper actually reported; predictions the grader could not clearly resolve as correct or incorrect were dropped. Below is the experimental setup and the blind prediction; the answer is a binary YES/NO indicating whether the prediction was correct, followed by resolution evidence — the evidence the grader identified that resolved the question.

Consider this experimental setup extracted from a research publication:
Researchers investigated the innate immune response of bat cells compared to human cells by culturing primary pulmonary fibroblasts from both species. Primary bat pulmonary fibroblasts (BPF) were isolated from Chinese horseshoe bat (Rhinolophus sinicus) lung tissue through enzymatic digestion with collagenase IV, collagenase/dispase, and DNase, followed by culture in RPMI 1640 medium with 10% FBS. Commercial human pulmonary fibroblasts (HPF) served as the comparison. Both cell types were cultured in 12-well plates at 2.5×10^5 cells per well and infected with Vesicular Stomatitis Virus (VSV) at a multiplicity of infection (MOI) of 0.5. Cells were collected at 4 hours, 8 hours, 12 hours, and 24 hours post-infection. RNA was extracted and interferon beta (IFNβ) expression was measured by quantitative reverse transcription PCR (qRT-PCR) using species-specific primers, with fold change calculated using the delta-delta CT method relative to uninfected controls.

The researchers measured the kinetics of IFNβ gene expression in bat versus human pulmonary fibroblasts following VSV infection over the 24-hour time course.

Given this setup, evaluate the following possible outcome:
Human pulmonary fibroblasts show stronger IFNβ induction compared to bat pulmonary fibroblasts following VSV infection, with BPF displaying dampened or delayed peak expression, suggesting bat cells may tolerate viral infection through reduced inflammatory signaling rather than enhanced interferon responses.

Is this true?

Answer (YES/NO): YES